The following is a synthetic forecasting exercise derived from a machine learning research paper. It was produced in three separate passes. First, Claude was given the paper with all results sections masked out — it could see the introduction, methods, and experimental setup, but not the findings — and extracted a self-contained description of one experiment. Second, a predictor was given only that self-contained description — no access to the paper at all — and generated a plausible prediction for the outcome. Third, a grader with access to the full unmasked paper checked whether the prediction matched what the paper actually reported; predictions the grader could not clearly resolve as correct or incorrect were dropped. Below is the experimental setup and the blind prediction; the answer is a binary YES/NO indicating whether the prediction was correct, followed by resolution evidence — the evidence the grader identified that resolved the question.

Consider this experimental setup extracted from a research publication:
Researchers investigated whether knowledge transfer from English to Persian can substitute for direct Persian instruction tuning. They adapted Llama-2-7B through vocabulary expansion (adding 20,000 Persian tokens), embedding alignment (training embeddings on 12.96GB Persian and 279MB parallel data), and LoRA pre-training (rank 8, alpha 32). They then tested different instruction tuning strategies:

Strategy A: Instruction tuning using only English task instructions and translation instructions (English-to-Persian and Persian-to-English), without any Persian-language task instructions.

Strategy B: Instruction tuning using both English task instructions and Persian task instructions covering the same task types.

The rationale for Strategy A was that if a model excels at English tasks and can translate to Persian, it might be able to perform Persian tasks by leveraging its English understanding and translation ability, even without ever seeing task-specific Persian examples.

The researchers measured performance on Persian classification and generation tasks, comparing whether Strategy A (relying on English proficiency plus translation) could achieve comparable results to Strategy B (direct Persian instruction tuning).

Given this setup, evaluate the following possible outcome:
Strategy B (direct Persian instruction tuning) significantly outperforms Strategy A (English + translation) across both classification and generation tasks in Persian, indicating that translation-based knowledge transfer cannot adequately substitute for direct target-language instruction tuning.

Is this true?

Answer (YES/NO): YES